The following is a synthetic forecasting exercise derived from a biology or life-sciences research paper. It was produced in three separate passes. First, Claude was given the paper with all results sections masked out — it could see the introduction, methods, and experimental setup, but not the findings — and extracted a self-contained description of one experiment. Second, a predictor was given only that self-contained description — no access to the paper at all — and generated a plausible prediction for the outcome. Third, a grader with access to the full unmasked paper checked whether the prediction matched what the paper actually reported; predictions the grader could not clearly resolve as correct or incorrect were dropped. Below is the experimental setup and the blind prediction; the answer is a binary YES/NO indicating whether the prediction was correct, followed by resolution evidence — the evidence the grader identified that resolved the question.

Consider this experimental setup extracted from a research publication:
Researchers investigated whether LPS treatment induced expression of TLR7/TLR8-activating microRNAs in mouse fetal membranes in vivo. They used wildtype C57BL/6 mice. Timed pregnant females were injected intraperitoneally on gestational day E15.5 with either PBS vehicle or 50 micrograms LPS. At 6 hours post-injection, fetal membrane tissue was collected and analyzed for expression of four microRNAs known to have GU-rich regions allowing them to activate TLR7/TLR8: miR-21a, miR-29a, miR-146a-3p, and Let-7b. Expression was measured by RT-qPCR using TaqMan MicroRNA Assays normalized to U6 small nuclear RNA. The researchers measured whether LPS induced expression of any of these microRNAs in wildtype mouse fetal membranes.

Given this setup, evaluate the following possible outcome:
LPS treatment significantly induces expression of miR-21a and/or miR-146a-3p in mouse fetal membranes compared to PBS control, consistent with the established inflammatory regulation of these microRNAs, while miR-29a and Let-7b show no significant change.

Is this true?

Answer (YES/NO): NO